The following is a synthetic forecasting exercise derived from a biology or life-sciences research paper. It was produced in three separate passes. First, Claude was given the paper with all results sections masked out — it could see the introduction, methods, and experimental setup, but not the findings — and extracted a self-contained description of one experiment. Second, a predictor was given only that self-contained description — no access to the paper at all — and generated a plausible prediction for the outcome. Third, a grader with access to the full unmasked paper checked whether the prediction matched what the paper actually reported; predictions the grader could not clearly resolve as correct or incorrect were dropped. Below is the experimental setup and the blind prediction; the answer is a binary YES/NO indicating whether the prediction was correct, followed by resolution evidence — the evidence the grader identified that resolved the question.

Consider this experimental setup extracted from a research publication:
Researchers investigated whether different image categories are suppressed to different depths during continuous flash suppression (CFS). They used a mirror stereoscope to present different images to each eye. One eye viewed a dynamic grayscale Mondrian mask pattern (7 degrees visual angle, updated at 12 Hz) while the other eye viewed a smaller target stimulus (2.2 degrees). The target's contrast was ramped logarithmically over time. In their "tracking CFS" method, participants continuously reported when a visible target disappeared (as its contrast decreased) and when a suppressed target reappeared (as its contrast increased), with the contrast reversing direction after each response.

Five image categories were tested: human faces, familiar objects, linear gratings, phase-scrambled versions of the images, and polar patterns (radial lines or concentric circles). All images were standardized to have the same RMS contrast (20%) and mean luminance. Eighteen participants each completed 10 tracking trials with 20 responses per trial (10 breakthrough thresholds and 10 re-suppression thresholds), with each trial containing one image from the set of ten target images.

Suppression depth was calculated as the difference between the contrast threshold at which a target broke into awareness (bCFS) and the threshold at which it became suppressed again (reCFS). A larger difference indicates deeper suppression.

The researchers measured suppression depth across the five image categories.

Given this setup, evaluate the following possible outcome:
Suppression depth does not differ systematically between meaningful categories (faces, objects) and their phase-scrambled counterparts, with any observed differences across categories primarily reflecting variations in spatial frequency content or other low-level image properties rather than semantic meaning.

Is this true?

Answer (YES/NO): YES